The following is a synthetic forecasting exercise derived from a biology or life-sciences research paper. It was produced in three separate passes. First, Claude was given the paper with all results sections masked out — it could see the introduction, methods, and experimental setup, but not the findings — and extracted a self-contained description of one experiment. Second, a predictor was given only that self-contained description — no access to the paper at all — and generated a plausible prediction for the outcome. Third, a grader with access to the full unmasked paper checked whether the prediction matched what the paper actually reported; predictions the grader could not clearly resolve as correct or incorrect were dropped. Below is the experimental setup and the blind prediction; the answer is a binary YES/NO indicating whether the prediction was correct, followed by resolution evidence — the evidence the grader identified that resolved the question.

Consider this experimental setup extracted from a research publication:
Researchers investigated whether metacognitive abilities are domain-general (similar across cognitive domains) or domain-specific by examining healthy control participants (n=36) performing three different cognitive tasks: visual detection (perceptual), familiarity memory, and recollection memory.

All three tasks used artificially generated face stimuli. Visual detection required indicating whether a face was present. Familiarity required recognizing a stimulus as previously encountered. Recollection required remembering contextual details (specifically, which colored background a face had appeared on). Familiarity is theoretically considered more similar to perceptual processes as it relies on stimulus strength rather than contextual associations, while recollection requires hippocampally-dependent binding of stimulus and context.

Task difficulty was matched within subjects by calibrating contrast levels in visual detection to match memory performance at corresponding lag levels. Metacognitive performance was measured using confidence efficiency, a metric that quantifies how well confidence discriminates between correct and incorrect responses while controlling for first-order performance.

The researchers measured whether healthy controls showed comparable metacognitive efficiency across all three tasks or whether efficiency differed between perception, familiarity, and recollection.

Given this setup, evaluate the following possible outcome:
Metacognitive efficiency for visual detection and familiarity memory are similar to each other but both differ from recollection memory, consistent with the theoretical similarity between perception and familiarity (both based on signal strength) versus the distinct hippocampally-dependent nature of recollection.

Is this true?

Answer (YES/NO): NO